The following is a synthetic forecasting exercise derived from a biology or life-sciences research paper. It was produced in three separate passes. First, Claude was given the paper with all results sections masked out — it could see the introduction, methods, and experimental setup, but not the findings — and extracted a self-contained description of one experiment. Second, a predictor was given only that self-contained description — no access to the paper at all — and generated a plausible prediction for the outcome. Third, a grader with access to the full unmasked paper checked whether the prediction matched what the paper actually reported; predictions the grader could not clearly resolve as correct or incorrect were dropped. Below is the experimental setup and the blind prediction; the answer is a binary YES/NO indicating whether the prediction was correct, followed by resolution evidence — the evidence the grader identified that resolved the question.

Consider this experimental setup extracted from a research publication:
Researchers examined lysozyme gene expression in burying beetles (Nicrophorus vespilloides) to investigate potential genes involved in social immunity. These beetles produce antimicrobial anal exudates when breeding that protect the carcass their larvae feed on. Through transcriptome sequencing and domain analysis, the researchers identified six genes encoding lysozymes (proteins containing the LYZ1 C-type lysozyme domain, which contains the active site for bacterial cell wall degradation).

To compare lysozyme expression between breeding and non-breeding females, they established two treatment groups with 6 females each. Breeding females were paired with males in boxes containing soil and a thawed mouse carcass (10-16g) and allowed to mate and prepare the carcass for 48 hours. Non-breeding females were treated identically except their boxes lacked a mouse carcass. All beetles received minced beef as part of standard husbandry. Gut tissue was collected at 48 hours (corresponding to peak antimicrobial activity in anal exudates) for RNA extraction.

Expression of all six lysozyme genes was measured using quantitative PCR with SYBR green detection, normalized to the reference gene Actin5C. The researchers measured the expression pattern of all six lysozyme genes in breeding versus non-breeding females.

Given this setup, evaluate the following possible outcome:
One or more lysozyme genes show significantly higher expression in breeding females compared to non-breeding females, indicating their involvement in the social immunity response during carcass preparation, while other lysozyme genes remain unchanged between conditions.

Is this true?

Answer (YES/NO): YES